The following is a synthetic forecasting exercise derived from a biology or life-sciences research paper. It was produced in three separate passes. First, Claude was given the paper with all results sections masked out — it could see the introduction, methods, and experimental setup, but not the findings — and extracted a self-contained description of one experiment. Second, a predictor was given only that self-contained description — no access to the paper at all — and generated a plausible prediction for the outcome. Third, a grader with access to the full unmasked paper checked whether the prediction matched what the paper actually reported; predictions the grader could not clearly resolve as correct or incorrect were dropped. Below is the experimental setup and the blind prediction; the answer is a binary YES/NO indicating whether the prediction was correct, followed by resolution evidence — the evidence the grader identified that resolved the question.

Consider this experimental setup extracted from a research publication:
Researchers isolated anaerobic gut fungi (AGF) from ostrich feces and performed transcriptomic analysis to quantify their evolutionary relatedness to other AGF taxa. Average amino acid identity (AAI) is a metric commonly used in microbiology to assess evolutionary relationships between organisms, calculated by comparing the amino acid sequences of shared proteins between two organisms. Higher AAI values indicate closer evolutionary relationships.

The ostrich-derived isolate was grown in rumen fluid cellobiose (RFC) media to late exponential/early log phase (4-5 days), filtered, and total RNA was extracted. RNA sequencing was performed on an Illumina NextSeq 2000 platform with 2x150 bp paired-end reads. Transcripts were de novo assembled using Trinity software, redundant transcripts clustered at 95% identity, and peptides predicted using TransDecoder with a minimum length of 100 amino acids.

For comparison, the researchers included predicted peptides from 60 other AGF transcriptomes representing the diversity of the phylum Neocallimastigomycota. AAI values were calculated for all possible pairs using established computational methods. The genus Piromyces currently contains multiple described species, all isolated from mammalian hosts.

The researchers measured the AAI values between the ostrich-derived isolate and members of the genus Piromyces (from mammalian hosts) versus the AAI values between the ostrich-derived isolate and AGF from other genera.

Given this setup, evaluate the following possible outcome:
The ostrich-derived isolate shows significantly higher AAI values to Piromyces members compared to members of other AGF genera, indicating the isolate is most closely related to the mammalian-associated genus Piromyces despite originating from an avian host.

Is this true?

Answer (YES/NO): YES